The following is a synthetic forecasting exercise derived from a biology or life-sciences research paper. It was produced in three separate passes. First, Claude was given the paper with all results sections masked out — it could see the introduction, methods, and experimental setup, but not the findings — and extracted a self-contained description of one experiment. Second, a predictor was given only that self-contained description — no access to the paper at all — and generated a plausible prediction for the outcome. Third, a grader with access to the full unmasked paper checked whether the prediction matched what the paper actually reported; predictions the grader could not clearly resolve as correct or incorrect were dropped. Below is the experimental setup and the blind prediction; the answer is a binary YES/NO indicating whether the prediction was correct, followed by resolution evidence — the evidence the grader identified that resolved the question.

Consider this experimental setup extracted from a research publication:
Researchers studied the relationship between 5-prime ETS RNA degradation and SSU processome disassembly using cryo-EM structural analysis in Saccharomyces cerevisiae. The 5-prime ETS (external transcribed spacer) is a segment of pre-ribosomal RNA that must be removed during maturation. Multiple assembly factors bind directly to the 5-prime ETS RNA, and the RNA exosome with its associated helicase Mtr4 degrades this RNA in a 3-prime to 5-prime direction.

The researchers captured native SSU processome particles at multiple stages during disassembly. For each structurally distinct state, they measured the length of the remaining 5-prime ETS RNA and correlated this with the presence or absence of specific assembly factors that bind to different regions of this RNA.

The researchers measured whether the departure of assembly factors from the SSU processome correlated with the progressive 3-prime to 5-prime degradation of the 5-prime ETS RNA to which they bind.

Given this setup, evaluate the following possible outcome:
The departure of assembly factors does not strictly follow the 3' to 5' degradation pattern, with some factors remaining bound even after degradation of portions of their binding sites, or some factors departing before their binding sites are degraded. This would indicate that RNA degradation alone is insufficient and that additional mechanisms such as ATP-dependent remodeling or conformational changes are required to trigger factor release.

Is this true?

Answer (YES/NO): NO